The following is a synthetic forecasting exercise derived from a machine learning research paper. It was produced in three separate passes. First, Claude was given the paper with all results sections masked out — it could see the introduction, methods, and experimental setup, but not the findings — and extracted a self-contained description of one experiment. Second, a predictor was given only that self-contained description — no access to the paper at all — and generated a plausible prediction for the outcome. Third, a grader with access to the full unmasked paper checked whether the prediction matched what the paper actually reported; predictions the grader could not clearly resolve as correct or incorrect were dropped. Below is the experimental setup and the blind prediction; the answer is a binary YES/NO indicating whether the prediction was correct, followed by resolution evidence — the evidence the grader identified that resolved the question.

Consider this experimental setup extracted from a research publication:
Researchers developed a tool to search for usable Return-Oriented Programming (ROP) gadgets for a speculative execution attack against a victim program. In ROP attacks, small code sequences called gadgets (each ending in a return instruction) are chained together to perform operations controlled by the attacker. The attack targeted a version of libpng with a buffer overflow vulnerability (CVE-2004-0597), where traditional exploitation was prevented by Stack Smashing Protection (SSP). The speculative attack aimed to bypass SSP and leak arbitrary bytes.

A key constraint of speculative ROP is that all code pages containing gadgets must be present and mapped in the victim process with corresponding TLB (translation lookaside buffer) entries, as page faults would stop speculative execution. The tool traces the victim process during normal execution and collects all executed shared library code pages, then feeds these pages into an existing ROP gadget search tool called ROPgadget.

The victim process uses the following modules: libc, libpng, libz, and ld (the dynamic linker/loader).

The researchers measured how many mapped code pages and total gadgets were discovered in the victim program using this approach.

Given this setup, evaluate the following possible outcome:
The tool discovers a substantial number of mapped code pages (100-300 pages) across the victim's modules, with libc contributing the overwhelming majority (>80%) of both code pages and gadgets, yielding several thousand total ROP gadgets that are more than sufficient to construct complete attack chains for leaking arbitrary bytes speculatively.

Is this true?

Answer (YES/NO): NO